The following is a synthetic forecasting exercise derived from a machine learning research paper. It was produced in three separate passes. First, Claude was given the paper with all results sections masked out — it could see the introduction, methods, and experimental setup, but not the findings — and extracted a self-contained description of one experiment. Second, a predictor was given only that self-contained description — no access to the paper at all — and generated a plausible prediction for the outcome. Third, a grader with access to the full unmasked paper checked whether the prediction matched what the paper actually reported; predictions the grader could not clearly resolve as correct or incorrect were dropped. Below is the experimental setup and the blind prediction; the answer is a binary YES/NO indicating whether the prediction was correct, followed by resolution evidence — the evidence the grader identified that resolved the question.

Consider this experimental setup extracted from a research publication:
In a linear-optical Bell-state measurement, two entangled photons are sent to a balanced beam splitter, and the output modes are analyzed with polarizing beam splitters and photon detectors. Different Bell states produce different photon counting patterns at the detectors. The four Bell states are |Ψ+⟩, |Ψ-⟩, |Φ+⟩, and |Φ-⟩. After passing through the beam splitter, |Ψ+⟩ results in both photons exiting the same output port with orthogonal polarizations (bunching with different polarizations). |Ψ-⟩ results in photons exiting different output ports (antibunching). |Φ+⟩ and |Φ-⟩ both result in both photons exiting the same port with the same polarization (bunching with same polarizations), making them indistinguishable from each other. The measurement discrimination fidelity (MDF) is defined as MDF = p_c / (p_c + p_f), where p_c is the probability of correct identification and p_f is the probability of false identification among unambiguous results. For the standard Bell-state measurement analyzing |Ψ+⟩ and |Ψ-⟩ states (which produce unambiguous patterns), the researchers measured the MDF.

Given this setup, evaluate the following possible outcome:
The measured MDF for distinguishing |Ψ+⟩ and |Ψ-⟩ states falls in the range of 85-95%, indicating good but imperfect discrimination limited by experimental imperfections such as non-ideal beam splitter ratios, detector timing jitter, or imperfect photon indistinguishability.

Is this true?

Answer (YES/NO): NO